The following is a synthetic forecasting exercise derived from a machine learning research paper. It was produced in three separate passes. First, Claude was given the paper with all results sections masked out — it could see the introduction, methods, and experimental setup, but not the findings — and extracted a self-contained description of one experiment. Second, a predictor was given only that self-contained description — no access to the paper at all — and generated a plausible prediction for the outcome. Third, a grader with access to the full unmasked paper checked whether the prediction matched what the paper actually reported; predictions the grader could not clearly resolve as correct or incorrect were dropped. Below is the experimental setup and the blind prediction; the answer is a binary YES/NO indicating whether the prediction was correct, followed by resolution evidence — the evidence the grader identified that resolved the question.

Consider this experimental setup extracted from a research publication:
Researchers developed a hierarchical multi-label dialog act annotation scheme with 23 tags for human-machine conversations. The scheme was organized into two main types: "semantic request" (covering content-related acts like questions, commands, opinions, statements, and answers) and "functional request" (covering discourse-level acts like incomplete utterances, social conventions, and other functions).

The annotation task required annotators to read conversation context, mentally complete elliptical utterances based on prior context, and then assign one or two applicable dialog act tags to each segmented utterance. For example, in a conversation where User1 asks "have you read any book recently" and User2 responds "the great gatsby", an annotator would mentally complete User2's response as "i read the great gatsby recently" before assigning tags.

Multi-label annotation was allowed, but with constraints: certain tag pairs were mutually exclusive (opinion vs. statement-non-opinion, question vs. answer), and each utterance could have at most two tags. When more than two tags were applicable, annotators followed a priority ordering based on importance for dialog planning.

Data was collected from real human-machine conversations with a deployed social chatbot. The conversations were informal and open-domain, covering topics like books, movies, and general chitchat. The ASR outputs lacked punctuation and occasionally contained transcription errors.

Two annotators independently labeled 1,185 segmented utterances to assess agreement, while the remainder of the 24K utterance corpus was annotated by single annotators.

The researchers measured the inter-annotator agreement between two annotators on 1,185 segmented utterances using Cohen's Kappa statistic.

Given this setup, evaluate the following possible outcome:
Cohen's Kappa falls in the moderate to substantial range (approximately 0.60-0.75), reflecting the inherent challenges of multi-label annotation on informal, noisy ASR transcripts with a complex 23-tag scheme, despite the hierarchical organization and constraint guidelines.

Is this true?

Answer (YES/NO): NO